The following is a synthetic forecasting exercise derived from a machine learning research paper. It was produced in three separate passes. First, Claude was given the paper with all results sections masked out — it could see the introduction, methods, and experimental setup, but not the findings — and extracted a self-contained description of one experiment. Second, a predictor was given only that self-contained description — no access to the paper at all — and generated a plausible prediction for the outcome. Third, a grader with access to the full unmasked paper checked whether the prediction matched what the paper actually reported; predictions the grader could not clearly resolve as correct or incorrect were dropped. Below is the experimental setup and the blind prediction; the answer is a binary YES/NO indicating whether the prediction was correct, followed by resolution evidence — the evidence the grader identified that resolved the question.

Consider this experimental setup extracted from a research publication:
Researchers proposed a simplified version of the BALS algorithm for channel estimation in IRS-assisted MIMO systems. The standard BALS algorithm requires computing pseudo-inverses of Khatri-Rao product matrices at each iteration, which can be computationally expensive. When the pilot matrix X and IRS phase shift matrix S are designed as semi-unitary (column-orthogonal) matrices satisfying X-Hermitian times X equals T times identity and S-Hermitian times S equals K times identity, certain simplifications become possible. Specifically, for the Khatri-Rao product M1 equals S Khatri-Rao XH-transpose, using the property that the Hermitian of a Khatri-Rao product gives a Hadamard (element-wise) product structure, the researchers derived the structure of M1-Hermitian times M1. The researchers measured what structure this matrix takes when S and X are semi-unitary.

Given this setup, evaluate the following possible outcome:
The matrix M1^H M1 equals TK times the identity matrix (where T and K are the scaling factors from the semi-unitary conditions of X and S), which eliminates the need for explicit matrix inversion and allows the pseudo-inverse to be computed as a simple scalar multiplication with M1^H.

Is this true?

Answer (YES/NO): NO